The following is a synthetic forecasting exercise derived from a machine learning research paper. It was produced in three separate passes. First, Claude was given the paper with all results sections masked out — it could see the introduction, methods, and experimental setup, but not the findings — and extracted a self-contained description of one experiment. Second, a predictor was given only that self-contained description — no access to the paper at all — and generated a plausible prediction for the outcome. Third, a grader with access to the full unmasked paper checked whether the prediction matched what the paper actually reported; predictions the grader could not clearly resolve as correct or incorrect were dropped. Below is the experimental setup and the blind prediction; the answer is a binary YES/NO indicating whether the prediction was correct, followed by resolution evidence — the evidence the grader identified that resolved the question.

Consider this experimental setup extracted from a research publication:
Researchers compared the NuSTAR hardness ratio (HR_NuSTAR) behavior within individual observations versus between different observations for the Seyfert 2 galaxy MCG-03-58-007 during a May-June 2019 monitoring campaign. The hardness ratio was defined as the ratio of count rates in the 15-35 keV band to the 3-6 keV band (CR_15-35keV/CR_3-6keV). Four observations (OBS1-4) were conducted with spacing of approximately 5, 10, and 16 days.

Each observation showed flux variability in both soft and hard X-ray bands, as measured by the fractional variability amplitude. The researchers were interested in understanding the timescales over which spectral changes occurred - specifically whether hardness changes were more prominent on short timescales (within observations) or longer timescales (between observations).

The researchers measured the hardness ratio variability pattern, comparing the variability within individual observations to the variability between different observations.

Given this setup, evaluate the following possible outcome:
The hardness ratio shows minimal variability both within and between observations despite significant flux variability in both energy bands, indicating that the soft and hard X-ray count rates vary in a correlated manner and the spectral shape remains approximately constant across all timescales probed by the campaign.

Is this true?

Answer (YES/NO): NO